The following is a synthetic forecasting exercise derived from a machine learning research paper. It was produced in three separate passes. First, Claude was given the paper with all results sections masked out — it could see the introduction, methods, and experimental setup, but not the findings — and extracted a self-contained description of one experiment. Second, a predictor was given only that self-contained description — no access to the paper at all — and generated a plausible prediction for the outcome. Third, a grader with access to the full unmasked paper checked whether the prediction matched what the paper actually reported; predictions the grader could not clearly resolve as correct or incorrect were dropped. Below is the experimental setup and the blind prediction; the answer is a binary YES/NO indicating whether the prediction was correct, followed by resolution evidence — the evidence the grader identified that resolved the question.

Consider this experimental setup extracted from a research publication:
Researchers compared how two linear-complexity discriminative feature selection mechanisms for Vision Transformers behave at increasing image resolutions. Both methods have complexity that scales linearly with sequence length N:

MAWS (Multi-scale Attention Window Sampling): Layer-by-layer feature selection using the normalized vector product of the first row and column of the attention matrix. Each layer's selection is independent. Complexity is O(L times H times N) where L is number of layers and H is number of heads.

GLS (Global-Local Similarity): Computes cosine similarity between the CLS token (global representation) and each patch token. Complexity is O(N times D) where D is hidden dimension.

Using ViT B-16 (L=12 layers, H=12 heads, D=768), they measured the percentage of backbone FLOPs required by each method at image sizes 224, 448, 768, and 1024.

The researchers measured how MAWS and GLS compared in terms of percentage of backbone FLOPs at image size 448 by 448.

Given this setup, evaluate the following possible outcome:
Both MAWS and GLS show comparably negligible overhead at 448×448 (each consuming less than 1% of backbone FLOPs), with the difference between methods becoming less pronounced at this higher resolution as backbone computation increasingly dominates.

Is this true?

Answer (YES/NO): NO